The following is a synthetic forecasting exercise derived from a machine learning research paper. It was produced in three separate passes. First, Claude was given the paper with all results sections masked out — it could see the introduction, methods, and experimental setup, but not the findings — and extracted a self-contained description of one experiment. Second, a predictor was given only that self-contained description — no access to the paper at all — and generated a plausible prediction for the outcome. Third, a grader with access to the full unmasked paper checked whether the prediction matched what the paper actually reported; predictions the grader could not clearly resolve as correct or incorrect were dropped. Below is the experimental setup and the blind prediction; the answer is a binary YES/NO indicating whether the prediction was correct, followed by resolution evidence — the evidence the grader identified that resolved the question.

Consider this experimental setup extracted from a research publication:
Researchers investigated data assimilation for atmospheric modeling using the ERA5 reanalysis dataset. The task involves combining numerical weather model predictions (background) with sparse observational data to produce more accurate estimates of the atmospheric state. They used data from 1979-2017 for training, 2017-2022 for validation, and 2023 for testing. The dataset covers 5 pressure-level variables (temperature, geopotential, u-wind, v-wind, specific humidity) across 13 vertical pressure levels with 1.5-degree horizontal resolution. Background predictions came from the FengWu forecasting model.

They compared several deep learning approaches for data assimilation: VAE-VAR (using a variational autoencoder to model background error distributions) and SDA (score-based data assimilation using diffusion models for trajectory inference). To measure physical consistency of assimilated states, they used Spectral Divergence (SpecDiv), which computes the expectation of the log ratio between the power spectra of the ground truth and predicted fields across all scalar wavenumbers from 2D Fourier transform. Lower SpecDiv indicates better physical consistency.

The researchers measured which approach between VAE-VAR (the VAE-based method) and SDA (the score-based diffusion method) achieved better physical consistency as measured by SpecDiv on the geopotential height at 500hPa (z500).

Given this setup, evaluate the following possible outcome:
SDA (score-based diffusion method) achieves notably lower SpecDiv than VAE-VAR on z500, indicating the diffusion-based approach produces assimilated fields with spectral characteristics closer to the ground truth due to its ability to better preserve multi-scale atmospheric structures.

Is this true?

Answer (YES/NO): NO